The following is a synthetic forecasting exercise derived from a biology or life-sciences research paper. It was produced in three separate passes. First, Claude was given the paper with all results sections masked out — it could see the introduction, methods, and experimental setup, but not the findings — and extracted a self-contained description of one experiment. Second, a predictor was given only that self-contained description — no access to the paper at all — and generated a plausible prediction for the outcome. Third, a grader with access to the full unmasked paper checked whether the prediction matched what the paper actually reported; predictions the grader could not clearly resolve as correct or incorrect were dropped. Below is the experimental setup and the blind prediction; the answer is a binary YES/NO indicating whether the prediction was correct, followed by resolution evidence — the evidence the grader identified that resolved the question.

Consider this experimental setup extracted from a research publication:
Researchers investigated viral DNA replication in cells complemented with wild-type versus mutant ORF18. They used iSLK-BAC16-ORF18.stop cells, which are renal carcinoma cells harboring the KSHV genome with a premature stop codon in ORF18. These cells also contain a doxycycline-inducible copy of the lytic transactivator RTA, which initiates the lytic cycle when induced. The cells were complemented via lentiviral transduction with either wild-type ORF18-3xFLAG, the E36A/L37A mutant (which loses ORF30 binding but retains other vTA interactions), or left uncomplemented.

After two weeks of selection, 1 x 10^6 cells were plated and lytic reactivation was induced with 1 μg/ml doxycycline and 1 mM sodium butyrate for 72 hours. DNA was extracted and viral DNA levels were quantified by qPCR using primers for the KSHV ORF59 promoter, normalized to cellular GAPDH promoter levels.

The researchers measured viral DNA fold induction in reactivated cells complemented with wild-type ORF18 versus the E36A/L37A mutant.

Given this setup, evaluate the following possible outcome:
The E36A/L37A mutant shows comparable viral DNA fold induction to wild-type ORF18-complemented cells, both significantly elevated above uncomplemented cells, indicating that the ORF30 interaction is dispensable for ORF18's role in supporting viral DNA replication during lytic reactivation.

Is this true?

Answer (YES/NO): YES